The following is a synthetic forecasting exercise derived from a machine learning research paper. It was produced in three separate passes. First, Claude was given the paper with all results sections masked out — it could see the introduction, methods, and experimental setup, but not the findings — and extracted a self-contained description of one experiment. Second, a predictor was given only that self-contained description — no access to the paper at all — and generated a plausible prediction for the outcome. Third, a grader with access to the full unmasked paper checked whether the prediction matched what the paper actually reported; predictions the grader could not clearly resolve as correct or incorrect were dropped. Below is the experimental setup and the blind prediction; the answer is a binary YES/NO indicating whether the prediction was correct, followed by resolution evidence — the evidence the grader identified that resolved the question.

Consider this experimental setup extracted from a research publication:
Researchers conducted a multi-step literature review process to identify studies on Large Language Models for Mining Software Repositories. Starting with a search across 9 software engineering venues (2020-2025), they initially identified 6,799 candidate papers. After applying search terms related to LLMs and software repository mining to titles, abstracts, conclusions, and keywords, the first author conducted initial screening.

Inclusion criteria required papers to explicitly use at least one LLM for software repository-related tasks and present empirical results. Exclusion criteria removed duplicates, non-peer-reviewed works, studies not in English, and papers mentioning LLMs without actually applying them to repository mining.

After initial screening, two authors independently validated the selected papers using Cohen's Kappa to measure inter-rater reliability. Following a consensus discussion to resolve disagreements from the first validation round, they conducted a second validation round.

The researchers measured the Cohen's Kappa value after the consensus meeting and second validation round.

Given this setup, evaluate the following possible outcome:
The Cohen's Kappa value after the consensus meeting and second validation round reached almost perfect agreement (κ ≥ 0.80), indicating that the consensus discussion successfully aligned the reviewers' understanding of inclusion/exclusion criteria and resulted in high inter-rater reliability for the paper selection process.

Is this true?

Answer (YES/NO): YES